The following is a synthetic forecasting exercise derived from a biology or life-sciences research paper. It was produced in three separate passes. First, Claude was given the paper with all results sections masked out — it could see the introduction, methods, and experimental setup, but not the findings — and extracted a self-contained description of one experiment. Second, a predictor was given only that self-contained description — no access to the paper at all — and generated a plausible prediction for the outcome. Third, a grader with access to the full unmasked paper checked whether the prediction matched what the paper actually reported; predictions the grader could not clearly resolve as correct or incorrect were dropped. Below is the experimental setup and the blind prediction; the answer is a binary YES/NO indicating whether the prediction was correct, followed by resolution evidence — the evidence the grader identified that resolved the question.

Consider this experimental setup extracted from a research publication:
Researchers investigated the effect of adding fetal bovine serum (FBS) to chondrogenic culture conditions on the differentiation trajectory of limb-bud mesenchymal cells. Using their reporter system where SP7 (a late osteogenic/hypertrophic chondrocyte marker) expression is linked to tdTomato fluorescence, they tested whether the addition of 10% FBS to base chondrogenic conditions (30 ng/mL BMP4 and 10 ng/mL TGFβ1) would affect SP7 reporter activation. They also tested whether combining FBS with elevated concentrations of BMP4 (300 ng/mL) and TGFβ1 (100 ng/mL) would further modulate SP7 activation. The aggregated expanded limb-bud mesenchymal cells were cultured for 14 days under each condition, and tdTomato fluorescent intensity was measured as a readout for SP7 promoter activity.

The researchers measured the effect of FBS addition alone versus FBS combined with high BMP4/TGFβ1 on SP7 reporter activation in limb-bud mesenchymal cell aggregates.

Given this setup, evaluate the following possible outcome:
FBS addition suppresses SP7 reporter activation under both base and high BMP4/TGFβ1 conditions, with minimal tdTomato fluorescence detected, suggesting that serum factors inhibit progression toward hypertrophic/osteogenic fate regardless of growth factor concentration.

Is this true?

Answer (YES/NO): NO